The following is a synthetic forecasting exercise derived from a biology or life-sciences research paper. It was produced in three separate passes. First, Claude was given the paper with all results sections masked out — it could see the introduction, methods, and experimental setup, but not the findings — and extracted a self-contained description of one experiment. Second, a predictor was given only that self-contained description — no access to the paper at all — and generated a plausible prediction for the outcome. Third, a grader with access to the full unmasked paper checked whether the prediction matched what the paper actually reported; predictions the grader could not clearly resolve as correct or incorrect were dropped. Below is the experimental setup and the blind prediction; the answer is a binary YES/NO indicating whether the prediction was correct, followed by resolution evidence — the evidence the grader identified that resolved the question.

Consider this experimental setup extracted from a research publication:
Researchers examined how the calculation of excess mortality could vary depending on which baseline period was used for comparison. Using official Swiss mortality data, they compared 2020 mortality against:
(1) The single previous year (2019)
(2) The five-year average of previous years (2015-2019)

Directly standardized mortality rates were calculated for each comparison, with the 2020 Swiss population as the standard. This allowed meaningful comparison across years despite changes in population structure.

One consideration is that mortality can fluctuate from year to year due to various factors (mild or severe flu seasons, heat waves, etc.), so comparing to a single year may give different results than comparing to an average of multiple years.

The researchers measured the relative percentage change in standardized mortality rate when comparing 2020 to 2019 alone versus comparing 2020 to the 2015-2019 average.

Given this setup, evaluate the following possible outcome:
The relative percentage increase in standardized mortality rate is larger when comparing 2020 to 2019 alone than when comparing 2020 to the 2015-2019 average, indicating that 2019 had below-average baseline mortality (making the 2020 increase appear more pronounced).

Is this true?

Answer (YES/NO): YES